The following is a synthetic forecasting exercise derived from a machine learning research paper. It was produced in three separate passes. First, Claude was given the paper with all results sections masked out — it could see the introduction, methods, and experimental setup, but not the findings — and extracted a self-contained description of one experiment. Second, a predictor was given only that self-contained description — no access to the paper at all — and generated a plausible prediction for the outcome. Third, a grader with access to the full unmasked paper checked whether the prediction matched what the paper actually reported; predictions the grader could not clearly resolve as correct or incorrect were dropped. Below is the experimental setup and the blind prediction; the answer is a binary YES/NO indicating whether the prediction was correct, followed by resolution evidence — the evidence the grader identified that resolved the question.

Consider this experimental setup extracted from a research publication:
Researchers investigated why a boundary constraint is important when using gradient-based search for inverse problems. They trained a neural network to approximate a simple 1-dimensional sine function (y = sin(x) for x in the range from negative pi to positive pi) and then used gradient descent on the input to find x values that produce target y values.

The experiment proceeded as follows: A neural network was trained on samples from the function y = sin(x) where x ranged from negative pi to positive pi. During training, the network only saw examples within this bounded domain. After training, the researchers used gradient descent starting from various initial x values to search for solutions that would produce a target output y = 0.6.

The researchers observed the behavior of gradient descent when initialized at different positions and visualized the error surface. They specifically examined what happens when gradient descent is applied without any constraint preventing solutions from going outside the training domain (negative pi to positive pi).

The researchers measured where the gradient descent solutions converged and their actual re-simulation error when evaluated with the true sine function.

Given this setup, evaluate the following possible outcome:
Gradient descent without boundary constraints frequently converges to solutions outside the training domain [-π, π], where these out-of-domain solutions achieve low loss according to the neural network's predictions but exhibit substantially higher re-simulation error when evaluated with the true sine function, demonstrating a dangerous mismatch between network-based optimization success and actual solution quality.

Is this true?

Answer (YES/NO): YES